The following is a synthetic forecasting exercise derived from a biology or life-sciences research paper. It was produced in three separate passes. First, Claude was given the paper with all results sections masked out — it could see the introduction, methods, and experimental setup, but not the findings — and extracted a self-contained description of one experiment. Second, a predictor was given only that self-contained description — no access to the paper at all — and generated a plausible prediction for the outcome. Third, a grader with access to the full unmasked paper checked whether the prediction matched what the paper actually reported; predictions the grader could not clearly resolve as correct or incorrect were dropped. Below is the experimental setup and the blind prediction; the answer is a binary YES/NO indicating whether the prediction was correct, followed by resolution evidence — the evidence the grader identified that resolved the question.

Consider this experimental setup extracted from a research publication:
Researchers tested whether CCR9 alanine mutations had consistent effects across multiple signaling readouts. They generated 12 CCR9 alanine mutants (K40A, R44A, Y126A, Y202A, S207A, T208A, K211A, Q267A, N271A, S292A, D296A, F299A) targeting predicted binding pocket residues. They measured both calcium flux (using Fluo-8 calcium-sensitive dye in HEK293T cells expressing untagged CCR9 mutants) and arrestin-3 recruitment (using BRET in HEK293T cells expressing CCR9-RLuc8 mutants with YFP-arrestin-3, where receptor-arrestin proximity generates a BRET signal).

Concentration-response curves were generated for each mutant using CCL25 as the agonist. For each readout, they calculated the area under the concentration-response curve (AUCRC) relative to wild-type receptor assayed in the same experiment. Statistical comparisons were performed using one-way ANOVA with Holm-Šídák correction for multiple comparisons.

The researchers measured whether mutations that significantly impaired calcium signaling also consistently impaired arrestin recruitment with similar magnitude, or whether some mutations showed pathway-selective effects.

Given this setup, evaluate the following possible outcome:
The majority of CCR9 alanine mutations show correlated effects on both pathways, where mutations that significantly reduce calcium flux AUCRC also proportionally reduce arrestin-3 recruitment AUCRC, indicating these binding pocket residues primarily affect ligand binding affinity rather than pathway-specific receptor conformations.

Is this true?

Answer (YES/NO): NO